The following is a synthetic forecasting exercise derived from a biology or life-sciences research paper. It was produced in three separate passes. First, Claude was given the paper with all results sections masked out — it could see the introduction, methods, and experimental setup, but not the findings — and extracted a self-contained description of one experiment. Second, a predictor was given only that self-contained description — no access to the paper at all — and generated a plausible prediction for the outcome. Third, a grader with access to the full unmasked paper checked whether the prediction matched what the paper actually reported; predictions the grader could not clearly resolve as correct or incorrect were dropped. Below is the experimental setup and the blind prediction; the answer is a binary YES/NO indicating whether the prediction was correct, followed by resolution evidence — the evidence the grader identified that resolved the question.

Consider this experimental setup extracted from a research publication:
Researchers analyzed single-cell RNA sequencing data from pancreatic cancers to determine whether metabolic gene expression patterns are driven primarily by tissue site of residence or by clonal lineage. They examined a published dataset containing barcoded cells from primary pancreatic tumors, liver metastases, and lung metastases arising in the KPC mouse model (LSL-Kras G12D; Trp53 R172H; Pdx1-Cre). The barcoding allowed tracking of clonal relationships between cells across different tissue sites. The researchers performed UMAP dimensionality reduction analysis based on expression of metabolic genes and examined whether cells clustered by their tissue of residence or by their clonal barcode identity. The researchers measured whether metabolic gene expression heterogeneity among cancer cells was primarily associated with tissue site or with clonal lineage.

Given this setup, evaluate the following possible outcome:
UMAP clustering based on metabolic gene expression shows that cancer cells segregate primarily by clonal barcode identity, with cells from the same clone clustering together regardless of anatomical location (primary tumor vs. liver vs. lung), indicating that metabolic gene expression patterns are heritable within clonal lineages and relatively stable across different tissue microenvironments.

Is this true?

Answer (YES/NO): YES